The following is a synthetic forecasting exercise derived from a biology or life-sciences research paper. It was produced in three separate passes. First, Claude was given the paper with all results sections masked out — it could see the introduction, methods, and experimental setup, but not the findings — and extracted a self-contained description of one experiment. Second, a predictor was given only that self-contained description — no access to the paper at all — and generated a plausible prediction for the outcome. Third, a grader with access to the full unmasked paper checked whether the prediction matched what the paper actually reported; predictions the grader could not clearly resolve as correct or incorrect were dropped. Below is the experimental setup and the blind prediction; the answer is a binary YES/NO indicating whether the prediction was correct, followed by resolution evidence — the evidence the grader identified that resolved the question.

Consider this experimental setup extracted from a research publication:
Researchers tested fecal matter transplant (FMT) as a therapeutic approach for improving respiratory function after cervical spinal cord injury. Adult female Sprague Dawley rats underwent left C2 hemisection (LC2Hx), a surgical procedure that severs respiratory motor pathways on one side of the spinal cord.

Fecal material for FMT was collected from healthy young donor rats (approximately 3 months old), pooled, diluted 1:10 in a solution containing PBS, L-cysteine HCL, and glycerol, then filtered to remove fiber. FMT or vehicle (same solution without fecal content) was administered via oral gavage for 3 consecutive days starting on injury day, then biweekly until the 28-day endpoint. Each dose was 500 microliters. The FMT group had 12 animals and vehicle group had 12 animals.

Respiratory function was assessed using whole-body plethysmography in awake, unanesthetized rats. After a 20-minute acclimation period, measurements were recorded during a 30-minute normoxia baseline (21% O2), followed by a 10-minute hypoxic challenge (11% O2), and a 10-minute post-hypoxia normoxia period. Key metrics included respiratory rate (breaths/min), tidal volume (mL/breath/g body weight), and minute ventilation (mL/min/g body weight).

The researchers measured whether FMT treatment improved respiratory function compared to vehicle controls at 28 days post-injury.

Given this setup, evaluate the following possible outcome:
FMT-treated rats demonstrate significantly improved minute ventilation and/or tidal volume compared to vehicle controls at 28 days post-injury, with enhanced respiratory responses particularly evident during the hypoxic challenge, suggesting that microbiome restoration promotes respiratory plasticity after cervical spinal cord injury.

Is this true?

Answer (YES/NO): NO